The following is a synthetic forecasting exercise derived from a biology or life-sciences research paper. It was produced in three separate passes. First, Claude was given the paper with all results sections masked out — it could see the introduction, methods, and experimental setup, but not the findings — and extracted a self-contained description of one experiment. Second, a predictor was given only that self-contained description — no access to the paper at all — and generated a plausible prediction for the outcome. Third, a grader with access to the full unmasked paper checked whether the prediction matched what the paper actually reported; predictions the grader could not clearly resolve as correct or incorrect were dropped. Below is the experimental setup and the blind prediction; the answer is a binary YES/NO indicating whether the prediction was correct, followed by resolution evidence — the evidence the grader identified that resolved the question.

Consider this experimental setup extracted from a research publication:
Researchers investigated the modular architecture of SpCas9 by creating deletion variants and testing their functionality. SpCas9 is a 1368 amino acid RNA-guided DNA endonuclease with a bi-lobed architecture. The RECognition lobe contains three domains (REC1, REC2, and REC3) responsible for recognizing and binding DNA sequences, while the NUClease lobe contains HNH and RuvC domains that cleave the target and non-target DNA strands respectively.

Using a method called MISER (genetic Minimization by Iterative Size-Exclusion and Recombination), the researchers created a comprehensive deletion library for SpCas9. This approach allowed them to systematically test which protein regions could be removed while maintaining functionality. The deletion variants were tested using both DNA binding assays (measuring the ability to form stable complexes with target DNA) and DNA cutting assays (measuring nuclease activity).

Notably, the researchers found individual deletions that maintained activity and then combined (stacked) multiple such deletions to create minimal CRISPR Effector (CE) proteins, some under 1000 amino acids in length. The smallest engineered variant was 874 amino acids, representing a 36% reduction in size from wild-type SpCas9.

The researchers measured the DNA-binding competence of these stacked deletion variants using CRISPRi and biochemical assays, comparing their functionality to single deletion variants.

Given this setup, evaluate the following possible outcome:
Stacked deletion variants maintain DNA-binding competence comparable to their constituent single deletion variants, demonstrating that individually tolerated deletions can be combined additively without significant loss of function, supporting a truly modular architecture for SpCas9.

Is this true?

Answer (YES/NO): NO